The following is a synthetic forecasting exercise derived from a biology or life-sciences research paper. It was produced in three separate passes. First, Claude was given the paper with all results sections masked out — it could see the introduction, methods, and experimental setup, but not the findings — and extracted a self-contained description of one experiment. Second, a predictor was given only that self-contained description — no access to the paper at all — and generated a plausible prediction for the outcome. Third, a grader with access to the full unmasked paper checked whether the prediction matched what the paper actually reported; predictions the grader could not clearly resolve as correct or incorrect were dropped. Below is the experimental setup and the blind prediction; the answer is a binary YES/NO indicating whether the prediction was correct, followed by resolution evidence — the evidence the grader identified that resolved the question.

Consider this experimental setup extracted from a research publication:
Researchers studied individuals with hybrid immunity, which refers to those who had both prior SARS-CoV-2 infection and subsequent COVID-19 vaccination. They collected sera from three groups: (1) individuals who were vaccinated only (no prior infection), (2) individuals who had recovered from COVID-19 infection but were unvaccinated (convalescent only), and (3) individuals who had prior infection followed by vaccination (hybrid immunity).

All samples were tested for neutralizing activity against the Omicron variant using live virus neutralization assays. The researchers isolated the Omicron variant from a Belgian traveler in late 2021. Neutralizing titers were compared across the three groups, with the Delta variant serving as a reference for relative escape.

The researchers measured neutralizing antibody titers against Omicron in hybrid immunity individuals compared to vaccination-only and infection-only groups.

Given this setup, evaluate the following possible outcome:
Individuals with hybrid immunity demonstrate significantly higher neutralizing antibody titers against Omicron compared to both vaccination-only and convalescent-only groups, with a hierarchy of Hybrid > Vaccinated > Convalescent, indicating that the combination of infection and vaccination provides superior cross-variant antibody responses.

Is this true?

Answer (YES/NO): NO